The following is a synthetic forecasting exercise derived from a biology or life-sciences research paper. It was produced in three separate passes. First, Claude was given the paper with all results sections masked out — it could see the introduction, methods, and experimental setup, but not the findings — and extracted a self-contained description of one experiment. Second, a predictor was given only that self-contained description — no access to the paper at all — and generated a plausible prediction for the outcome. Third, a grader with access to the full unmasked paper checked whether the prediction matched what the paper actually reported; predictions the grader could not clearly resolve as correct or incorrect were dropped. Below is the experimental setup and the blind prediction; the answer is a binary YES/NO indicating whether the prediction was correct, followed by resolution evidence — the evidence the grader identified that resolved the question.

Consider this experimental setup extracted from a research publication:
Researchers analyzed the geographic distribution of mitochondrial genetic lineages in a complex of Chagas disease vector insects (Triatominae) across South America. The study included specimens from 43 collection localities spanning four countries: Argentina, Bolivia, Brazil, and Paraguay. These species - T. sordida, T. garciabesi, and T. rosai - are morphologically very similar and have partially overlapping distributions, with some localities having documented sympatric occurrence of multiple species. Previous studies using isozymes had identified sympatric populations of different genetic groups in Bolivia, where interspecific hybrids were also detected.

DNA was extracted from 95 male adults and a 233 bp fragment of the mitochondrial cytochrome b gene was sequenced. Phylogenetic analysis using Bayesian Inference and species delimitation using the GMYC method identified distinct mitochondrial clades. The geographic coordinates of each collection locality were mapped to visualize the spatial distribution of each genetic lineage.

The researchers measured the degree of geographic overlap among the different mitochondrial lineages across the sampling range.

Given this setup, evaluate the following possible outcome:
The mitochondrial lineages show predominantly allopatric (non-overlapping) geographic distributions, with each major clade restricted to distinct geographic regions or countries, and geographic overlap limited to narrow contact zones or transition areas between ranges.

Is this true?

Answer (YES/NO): NO